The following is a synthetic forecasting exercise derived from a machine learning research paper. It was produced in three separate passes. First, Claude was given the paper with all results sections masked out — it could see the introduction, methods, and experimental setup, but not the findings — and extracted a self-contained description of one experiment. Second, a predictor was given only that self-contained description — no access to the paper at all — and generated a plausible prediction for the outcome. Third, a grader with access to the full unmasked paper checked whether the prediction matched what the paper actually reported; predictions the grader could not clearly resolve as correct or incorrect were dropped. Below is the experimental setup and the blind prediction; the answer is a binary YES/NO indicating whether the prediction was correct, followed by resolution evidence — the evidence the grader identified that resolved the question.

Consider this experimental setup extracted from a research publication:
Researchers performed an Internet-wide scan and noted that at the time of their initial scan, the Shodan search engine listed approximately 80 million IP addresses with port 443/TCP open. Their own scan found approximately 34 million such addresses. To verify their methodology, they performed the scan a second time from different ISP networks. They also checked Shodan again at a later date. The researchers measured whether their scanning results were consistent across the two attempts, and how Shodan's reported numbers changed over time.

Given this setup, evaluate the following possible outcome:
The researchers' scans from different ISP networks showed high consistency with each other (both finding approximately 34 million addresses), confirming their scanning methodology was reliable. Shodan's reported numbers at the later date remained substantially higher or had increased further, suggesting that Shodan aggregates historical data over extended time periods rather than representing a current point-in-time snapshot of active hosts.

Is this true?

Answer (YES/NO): NO